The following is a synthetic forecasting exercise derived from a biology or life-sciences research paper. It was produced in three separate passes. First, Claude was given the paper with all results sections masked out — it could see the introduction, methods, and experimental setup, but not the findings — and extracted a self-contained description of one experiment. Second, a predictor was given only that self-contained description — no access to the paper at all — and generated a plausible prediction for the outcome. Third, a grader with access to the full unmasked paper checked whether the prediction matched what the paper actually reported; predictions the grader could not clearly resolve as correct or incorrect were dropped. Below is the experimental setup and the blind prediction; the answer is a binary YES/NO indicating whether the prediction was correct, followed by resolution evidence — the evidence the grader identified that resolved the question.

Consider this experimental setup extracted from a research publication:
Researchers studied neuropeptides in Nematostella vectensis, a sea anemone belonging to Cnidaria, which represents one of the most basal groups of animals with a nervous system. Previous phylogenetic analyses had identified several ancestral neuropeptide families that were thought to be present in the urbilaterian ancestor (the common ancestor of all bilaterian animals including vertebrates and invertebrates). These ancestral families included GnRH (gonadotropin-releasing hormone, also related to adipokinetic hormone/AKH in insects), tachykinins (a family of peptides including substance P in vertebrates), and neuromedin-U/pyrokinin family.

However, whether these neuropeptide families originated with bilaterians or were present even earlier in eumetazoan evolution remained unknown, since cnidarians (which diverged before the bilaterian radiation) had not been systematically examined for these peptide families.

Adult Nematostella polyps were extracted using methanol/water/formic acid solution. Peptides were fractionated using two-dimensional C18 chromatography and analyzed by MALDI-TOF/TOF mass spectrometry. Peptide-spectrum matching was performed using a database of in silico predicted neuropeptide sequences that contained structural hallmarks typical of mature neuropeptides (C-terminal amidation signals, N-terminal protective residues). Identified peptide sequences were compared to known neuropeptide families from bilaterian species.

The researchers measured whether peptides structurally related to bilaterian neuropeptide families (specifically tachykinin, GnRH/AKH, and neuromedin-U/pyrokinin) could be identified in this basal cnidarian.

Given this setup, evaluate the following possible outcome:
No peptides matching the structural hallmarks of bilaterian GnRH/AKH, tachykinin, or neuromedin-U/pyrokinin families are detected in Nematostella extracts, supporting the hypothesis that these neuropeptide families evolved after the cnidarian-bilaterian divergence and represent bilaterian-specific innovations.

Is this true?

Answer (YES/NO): NO